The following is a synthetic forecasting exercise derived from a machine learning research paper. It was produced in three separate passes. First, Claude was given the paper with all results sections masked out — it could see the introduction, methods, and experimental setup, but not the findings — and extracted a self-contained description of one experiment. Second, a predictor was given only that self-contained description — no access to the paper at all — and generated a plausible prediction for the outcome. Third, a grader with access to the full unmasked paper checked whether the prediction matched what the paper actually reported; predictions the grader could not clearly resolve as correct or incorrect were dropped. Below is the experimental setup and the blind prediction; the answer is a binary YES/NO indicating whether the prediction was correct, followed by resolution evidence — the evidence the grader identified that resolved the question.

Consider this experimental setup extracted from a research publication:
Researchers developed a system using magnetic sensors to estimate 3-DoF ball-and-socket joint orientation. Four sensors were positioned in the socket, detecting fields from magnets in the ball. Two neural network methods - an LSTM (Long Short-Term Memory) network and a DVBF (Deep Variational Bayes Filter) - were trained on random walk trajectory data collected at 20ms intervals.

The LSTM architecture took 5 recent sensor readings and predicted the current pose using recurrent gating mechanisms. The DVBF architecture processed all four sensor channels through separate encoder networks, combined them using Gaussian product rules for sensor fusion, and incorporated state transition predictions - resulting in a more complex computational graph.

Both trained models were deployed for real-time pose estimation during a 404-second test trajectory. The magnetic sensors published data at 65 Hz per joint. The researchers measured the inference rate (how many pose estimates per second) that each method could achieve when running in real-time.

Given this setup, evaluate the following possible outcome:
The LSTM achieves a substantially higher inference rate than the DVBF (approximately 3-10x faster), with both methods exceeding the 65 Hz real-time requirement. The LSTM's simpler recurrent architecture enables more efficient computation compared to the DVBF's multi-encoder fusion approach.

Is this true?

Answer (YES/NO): NO